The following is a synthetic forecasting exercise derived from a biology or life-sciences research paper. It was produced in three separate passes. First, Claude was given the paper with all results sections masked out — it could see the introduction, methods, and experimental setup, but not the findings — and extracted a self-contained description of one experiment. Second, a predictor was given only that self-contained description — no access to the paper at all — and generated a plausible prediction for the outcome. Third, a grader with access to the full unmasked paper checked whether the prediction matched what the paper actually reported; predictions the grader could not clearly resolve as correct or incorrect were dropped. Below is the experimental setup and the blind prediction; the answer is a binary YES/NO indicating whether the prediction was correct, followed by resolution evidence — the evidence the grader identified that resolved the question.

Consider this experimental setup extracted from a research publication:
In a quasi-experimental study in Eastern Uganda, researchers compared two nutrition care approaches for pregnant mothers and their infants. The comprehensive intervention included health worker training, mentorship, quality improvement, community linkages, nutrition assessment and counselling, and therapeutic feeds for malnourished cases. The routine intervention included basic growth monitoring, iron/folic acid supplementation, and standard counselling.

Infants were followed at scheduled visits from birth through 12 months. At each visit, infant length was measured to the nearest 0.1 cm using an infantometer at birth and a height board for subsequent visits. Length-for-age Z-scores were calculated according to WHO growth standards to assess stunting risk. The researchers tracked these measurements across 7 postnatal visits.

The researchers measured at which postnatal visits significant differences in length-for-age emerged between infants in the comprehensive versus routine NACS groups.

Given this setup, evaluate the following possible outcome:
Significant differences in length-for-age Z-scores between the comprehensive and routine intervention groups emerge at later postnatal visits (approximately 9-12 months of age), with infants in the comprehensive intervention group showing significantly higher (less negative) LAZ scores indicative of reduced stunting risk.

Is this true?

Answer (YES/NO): NO